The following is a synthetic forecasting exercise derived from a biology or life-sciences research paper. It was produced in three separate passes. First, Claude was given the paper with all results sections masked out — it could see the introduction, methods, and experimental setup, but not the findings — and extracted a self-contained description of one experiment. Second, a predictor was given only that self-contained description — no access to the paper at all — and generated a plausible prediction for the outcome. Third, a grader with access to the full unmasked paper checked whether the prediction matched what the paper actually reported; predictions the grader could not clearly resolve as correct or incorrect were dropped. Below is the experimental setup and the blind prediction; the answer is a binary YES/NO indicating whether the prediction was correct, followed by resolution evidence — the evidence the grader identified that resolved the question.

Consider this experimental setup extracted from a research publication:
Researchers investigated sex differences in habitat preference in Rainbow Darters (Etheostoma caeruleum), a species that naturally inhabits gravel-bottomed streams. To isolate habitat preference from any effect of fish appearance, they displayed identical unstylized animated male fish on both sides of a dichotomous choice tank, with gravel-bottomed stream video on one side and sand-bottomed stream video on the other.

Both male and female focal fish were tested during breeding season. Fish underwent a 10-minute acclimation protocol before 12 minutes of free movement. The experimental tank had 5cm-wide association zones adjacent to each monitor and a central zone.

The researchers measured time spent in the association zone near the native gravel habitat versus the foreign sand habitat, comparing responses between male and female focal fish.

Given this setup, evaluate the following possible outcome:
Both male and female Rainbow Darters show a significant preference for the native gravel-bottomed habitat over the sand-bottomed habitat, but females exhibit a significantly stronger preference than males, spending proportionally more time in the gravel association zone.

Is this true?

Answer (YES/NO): NO